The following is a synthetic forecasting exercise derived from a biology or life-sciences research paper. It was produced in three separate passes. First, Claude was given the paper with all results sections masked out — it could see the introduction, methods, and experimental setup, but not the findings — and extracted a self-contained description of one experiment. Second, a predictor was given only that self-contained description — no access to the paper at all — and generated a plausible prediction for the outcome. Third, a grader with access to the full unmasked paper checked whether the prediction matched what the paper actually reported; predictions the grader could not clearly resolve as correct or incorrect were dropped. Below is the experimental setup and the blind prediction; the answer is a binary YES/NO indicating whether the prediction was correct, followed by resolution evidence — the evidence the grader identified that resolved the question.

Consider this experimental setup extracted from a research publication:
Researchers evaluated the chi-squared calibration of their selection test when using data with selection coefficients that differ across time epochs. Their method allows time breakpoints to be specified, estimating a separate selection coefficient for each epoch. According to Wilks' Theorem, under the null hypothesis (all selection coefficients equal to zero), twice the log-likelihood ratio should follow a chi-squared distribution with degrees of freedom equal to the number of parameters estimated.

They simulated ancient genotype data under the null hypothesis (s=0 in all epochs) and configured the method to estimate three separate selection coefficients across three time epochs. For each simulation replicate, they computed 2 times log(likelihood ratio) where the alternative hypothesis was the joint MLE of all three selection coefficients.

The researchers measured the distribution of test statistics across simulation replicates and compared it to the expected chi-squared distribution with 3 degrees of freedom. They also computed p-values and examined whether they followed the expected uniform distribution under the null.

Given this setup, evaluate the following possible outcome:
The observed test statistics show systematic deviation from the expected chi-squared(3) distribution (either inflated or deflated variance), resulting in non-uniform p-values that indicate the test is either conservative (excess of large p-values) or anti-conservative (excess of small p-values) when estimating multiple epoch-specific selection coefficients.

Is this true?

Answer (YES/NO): NO